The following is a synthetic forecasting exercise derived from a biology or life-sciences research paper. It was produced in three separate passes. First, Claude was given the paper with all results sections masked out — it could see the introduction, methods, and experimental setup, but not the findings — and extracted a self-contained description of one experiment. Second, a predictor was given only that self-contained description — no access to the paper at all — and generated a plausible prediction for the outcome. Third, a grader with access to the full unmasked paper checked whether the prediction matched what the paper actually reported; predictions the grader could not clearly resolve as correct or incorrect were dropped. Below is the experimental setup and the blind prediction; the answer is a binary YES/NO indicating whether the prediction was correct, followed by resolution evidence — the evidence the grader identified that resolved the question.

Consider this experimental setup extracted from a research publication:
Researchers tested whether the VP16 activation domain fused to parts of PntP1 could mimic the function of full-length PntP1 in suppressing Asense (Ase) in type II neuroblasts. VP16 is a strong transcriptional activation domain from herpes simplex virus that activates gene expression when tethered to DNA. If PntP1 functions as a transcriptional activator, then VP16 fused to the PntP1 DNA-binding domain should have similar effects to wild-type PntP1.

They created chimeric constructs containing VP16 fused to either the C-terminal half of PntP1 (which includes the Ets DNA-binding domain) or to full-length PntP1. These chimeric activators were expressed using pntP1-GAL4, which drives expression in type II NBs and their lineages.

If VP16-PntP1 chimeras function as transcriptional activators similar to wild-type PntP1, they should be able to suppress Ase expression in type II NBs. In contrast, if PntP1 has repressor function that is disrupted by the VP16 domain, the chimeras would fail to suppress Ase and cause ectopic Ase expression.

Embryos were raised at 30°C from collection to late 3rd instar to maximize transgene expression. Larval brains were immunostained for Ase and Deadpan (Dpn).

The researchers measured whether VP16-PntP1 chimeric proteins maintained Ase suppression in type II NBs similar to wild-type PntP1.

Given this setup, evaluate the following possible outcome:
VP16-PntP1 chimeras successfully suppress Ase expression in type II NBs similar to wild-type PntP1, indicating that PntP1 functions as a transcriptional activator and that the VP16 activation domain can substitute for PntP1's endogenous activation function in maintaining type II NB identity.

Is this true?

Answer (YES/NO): NO